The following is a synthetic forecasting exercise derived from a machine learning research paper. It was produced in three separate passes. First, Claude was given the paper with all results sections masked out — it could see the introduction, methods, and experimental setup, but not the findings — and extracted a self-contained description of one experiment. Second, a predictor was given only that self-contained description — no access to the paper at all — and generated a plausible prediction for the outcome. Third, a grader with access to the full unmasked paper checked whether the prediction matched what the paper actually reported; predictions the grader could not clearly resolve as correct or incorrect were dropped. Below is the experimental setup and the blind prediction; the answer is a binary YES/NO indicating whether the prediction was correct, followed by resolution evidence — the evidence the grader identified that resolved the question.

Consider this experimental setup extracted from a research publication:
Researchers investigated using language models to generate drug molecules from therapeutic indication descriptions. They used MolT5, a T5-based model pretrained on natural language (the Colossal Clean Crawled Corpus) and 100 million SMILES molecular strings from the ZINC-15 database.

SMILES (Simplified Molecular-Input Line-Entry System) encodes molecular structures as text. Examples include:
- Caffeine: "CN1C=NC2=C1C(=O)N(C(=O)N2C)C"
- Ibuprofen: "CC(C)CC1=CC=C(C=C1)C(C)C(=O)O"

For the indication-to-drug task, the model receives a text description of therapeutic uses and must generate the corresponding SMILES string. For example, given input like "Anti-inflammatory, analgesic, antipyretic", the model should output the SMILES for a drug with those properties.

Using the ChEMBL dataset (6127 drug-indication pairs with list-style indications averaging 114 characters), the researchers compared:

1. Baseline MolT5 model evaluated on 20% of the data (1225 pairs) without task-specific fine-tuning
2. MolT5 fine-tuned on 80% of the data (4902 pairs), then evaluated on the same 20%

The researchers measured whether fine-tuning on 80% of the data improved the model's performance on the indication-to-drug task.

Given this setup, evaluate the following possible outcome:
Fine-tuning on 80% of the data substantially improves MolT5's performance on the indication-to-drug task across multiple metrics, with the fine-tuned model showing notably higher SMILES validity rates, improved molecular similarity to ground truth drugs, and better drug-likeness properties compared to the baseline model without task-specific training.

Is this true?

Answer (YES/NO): NO